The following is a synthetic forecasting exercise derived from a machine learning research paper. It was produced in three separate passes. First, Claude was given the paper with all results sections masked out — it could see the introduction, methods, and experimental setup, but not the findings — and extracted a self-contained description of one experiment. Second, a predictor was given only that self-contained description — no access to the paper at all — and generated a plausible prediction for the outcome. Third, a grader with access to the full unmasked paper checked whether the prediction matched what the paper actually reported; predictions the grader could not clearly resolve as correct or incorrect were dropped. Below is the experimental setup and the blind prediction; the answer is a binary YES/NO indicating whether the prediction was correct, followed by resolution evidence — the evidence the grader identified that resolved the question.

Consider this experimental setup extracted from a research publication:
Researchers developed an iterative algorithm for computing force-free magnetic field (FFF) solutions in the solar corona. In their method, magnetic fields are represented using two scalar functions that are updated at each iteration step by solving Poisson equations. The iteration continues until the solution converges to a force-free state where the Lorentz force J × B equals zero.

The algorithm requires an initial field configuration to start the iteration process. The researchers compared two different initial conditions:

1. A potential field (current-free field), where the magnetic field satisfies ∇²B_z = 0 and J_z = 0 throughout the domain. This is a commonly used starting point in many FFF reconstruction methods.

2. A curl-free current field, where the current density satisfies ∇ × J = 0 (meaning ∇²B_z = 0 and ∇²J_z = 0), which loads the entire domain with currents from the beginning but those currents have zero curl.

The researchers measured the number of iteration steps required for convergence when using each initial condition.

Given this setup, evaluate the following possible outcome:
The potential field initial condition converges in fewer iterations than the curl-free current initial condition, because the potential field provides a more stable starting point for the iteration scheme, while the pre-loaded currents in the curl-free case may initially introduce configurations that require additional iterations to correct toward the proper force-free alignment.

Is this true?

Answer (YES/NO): NO